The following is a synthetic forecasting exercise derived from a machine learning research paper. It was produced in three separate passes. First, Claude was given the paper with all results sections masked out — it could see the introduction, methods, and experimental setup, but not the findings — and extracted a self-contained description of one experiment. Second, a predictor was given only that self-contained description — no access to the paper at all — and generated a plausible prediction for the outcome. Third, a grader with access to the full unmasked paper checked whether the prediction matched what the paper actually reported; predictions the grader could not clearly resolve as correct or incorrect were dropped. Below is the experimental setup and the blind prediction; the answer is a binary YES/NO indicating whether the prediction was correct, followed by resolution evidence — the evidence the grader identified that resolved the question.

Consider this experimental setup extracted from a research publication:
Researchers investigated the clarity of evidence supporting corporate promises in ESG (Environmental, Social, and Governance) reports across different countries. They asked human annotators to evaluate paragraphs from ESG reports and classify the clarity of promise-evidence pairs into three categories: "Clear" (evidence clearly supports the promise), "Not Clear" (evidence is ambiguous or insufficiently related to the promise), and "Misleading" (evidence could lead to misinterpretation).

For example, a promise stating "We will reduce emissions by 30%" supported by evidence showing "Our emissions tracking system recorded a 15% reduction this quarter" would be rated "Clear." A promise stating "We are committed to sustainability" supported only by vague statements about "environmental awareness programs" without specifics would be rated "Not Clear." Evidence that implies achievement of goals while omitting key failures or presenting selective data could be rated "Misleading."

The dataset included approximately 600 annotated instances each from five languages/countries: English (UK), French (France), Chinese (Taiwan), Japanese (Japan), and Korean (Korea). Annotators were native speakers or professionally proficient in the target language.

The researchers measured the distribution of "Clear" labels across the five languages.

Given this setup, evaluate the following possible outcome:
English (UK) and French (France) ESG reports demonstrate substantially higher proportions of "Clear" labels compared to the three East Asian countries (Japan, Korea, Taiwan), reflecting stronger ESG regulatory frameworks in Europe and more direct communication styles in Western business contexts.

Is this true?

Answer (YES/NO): NO